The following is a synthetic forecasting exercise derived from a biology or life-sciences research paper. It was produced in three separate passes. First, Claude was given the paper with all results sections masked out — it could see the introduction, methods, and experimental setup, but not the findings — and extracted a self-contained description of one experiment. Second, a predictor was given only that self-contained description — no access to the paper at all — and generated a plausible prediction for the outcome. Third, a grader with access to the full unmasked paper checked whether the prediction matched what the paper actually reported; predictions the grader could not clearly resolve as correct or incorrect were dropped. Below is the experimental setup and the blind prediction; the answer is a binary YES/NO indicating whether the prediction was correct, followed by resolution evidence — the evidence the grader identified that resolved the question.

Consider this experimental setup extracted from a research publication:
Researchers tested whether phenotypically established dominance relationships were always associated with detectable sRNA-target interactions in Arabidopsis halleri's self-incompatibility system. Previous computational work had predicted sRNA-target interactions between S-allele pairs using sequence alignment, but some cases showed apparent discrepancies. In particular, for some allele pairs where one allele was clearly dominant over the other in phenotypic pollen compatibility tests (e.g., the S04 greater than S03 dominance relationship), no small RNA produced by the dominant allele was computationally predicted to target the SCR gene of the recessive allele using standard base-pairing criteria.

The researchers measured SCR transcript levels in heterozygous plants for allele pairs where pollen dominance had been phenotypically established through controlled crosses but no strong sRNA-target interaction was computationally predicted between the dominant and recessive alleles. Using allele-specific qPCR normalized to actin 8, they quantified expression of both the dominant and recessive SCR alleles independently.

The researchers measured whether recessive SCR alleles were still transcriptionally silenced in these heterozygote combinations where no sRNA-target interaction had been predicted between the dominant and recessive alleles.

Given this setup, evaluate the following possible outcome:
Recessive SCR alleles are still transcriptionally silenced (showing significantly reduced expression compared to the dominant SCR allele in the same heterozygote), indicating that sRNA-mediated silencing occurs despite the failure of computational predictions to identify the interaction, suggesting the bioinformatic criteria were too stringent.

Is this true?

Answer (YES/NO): YES